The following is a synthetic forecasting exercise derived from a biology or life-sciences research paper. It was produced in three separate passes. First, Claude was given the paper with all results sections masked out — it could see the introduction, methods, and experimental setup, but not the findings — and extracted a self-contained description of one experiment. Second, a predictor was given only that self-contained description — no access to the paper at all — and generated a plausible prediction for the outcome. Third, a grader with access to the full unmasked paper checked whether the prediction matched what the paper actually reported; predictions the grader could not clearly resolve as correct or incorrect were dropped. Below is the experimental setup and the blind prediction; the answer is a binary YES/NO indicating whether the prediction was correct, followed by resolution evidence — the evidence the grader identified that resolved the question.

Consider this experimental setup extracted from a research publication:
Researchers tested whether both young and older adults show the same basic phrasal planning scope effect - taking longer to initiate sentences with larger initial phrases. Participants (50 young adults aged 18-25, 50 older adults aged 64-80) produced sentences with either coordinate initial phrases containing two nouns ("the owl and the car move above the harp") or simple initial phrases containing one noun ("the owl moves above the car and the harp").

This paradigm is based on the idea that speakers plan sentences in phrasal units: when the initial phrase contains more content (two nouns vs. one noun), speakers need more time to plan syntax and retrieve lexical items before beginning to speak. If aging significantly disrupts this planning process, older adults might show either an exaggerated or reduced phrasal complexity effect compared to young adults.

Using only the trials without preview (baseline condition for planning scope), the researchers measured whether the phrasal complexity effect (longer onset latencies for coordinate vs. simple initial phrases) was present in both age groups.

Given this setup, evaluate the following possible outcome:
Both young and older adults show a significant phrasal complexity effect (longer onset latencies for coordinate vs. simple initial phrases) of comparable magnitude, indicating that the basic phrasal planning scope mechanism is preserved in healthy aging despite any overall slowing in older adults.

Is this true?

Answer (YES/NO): YES